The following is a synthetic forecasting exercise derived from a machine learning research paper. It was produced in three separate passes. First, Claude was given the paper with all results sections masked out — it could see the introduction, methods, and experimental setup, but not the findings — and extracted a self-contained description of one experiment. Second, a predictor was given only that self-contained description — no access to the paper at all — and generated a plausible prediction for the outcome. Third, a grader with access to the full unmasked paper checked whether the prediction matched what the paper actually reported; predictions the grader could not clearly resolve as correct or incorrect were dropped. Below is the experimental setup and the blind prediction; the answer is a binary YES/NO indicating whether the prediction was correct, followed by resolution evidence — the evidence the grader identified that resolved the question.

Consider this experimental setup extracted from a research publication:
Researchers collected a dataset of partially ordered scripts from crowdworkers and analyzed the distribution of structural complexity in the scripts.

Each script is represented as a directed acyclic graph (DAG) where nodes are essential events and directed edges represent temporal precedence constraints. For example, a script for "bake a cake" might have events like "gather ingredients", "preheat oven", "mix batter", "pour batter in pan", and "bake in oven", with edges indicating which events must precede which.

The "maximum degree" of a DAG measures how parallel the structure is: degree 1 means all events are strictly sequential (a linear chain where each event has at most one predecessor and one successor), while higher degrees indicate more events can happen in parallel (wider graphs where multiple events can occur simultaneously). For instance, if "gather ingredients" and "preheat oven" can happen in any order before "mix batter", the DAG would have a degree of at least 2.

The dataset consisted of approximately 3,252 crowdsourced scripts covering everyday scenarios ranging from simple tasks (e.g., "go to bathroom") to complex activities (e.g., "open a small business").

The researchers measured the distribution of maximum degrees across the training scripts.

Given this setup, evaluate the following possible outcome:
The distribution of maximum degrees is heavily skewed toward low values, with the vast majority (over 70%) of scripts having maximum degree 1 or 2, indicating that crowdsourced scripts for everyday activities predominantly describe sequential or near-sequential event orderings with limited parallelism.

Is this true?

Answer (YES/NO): YES